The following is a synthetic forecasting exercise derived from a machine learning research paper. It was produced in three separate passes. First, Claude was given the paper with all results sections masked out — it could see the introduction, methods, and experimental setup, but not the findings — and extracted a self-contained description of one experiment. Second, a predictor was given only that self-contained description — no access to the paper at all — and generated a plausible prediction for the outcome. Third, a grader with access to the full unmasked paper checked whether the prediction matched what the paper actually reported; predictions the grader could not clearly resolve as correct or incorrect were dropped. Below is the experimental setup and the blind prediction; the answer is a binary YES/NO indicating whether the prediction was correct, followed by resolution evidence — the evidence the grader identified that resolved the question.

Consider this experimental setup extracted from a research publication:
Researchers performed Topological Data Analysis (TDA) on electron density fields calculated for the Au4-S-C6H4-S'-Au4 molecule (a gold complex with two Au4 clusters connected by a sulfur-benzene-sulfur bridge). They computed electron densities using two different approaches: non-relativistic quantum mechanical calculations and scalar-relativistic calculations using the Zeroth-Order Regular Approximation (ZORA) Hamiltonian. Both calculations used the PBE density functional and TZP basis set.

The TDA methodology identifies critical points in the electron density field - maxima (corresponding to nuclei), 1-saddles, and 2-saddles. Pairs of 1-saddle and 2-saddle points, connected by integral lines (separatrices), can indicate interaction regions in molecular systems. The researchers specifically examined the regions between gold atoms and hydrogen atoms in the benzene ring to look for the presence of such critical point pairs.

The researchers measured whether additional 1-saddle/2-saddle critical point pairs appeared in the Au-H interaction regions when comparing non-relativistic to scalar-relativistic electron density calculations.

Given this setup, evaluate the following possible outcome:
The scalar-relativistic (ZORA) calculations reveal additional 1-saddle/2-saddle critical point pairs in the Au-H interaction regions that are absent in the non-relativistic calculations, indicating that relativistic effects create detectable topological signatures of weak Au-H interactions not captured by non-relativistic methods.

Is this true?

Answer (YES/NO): YES